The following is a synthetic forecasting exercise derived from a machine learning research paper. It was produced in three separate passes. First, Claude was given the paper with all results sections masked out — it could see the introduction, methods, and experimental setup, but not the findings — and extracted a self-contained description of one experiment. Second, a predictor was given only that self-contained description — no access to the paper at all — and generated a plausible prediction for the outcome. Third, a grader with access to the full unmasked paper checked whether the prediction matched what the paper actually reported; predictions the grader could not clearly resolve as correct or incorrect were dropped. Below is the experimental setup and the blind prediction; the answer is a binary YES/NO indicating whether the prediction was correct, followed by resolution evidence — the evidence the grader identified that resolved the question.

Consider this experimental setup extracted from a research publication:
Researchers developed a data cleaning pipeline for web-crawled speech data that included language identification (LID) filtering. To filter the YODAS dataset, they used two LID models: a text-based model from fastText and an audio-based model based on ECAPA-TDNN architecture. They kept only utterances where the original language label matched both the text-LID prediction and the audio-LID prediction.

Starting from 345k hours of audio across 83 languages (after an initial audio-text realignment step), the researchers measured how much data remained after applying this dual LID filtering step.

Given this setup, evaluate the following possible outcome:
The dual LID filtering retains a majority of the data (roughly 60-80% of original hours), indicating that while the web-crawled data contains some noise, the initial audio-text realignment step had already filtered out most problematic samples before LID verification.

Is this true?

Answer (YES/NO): NO